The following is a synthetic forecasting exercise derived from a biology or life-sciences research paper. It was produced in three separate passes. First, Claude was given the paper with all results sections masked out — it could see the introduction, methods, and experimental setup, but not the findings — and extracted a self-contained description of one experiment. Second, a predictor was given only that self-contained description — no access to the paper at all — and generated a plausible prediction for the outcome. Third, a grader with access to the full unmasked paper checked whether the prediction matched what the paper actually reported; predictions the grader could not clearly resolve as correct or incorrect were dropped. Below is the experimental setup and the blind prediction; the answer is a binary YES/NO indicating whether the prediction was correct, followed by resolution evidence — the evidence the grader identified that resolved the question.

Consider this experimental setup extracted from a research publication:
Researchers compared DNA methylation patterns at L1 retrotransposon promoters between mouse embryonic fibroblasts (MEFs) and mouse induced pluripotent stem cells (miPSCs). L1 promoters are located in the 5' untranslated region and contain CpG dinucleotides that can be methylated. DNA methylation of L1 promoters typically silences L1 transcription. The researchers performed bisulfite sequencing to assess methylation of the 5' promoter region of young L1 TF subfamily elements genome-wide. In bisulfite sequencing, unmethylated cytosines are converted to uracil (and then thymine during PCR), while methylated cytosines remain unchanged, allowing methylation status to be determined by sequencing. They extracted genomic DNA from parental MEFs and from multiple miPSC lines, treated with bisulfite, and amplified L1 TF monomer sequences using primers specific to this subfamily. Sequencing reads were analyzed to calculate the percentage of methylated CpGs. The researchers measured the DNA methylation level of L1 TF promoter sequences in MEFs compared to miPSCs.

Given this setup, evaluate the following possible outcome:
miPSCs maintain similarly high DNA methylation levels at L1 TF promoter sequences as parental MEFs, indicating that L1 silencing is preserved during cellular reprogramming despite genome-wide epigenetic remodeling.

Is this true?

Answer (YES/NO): NO